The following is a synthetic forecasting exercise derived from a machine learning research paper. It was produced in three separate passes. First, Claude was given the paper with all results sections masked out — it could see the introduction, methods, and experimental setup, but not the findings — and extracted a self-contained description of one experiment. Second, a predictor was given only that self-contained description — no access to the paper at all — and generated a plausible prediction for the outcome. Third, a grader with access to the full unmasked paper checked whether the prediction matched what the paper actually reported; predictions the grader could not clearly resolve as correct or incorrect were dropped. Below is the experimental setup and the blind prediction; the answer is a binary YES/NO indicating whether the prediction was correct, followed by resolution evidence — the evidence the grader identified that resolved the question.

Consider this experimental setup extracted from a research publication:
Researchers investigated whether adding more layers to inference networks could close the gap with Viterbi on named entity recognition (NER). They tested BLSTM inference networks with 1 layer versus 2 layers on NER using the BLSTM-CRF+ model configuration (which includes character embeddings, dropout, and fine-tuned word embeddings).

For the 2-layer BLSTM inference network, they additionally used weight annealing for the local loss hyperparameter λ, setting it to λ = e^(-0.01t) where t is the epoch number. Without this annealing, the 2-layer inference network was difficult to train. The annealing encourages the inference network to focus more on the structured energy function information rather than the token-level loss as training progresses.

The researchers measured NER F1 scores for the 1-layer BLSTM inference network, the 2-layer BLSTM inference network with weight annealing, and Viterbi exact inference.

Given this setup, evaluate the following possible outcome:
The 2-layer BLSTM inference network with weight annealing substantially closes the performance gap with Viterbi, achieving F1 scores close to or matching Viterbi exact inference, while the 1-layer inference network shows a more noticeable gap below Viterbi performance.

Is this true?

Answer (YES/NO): NO